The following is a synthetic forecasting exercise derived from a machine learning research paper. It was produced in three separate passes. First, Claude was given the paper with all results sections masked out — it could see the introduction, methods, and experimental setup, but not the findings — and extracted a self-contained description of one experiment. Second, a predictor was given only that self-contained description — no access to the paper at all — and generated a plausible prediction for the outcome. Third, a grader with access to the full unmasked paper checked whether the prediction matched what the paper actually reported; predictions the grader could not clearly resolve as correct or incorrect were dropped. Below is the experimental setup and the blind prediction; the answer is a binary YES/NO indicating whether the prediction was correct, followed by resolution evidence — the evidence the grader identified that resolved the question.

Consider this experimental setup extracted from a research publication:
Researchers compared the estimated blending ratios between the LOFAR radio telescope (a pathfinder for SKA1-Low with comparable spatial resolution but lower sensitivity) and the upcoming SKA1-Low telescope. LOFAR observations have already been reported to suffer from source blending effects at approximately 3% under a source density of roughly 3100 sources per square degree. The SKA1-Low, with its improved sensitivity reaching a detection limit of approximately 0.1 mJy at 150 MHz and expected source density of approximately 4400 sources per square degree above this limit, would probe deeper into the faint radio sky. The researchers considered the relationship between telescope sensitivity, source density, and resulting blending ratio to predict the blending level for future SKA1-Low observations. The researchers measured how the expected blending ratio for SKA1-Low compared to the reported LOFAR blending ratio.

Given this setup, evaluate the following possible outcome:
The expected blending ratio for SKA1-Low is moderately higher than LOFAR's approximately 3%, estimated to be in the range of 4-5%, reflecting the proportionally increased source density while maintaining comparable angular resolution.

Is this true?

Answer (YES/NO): NO